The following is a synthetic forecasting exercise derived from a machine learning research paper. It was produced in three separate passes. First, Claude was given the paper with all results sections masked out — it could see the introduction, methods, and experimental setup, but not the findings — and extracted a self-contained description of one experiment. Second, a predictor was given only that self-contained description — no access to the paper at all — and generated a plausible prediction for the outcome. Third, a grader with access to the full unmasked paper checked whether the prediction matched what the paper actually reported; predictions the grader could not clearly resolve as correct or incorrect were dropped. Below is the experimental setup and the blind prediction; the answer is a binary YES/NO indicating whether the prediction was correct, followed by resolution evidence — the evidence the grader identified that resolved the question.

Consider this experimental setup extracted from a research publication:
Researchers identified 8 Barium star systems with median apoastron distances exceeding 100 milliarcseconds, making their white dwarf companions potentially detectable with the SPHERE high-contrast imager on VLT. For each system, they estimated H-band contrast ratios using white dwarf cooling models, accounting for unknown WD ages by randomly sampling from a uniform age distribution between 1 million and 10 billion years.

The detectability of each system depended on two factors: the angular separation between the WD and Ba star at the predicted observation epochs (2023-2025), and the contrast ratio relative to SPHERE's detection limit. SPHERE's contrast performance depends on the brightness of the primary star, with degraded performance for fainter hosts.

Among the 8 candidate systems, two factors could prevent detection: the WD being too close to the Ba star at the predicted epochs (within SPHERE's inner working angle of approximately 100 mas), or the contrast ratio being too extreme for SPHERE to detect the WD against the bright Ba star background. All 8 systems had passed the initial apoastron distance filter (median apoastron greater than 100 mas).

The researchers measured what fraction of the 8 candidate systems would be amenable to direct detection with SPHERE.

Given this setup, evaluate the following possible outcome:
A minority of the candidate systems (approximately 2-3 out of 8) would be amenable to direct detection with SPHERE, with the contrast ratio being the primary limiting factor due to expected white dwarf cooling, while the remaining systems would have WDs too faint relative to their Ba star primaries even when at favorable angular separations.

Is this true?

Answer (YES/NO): NO